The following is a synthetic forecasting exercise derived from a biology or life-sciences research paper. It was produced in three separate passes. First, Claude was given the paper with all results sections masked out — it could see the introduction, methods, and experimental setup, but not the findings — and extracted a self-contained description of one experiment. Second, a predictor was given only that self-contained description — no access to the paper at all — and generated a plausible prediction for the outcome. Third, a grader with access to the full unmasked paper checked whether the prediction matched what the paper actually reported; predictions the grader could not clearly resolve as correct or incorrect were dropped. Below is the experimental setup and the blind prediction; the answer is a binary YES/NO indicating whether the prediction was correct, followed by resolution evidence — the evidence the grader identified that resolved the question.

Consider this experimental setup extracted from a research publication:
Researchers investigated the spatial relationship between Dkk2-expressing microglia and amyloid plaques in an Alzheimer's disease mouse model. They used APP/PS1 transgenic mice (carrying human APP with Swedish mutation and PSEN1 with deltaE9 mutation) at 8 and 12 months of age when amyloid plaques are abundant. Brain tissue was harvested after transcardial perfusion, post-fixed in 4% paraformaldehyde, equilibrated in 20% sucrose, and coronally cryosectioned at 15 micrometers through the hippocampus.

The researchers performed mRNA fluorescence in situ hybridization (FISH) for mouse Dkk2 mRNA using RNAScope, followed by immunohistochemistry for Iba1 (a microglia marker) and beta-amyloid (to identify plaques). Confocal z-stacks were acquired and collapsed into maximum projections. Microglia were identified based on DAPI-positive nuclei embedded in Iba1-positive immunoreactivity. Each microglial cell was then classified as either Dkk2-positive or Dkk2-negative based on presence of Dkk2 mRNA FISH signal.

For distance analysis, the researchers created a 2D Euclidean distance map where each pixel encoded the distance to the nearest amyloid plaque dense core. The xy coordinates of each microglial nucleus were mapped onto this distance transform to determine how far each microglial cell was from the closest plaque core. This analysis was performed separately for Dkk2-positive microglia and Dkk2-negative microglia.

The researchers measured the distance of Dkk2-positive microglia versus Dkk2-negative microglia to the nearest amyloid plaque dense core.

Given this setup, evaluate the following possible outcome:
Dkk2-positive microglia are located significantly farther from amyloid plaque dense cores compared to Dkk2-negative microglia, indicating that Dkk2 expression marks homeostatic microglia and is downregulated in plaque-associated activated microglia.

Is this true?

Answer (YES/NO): NO